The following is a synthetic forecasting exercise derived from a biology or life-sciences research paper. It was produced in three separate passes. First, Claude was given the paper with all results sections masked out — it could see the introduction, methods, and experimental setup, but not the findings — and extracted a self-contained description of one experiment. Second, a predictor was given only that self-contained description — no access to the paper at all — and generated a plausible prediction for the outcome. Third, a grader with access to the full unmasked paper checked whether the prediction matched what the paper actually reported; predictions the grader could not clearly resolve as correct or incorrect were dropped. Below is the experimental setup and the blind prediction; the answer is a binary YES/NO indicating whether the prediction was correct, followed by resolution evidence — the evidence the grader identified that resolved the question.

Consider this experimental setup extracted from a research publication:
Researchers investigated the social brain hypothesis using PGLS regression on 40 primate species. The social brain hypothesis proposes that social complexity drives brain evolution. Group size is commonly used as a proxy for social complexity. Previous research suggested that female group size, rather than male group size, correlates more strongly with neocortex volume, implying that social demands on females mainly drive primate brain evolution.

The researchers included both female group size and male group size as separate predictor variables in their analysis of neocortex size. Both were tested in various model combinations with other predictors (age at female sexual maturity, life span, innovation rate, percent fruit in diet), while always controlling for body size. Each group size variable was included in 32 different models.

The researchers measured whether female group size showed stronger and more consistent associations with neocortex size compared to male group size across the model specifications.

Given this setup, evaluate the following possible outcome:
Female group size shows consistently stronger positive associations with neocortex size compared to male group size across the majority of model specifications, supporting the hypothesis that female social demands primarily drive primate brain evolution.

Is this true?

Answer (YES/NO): NO